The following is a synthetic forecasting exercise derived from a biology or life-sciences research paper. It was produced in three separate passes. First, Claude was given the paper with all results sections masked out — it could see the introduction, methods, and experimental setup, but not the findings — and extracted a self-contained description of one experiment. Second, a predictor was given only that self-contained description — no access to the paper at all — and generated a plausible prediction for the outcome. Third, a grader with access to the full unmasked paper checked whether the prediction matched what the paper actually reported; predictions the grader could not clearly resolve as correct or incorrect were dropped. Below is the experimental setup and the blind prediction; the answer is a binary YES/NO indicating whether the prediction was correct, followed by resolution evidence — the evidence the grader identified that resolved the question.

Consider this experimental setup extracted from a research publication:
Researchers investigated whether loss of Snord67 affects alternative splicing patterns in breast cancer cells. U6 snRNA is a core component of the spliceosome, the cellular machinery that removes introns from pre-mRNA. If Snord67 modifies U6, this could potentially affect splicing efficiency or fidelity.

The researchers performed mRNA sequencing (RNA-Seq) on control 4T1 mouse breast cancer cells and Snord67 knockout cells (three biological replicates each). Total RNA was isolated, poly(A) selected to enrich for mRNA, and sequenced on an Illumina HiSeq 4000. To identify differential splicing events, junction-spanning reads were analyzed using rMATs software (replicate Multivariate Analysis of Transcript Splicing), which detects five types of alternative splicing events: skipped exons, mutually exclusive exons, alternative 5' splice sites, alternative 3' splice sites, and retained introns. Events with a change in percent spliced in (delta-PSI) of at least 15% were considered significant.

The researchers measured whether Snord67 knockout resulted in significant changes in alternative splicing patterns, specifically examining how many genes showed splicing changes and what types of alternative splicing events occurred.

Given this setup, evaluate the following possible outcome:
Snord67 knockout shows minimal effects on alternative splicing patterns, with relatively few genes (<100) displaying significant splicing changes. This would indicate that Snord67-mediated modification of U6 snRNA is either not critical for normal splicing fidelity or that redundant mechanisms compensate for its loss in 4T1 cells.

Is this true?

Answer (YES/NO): NO